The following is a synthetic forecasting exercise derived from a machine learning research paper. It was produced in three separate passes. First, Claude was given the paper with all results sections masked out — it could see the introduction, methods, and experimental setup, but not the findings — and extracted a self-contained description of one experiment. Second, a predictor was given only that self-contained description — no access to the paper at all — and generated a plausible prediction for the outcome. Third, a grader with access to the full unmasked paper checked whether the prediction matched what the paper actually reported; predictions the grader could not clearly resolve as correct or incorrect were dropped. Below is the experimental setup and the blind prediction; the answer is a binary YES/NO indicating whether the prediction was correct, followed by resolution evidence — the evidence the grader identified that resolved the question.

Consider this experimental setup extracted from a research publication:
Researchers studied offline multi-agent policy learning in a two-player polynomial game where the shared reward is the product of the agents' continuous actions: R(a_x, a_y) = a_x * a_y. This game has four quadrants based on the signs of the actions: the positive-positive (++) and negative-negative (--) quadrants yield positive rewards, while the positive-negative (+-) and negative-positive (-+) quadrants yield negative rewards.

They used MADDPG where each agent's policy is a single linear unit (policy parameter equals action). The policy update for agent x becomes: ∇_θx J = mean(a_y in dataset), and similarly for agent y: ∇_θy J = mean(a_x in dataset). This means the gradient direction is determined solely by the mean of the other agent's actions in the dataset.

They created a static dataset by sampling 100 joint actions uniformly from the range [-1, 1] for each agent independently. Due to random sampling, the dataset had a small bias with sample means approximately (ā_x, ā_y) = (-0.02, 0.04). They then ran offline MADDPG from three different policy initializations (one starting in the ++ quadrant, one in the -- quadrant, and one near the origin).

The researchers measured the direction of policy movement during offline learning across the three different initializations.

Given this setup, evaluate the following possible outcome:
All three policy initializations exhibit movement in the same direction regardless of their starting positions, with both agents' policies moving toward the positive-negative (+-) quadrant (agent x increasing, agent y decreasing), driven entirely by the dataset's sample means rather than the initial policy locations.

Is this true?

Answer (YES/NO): YES